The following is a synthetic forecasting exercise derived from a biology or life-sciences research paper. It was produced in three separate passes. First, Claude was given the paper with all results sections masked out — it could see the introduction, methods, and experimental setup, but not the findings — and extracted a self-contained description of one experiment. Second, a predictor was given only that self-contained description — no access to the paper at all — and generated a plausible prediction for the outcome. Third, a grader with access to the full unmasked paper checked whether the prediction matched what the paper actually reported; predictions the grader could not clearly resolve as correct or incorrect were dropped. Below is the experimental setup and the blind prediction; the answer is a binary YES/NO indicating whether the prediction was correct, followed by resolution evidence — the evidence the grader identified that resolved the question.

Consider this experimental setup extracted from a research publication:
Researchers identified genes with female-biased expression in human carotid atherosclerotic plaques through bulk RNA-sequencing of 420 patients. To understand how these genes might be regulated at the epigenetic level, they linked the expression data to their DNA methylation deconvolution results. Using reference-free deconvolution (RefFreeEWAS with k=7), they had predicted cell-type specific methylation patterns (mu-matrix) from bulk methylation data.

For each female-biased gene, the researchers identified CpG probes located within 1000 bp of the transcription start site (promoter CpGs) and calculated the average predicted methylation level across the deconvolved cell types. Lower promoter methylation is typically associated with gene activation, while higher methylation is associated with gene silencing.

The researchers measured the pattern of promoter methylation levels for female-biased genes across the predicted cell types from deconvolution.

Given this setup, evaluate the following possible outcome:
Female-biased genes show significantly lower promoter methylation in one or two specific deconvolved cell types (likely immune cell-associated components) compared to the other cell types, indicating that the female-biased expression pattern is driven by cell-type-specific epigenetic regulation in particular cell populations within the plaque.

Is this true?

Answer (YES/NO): NO